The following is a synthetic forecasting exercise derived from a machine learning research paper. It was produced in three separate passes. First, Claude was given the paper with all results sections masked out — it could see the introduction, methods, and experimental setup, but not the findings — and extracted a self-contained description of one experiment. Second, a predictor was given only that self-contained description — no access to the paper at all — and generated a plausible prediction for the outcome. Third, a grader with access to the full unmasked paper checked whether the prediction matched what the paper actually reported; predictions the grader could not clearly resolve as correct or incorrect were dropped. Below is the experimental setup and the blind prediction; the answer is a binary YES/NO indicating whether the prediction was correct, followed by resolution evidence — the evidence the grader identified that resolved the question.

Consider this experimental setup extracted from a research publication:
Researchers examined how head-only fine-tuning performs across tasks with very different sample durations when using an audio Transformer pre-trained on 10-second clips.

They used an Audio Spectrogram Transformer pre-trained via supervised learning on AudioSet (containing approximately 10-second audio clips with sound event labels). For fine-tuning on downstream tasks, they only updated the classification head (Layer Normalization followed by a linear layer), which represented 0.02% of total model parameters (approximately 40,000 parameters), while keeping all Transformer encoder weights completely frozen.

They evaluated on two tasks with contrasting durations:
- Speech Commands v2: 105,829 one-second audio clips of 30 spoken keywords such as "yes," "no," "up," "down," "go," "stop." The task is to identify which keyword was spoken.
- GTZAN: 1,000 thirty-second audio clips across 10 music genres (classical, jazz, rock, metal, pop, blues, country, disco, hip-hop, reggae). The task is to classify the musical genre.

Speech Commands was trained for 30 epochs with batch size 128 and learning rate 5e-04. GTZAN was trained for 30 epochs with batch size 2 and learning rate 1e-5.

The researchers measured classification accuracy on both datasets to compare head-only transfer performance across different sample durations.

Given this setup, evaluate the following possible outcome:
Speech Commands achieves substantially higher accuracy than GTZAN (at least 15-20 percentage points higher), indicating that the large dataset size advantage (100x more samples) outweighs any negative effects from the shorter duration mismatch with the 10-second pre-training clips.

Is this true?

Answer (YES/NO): NO